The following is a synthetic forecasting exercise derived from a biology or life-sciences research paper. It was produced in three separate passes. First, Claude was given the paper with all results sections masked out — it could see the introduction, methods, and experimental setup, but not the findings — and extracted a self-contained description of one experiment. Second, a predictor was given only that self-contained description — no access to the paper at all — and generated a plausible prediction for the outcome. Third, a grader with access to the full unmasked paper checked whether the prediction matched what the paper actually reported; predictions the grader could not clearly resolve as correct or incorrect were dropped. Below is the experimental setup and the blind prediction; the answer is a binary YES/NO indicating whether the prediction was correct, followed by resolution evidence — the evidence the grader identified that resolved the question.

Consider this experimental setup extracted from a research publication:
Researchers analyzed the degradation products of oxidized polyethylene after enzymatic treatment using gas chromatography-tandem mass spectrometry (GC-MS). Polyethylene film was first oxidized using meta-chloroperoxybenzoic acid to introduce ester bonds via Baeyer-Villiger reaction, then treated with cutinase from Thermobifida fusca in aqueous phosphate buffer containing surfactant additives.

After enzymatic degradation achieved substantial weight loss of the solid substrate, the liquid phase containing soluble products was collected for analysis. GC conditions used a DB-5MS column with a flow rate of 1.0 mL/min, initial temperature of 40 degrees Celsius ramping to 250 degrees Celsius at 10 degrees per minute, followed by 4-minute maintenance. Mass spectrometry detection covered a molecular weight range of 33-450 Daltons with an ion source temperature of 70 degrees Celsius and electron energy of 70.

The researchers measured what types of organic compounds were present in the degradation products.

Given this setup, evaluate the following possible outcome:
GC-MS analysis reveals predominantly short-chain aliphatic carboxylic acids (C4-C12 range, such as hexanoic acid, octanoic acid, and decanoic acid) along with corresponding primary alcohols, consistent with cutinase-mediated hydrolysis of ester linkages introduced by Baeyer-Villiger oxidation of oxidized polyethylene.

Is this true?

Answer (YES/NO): NO